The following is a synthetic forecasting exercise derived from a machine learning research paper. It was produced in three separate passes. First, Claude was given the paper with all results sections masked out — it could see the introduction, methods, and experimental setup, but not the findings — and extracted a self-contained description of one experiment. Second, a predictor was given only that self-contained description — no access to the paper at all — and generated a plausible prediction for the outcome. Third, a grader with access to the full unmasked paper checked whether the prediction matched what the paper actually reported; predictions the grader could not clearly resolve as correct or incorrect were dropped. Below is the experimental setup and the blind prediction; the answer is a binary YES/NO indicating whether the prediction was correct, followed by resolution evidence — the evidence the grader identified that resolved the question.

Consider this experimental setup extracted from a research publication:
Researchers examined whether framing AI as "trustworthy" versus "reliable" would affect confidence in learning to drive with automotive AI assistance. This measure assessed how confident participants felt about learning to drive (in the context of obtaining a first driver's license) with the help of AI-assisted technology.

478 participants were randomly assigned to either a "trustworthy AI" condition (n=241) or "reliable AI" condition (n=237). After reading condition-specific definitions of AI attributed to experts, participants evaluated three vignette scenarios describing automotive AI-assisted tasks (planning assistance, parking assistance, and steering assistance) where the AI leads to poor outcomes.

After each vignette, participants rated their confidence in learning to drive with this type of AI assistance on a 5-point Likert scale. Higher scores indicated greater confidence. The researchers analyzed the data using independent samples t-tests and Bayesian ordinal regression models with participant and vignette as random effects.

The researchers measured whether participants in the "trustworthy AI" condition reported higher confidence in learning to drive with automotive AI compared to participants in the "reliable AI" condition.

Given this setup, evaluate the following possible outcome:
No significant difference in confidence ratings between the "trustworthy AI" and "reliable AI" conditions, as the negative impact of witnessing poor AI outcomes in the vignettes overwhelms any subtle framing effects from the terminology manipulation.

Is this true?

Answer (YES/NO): YES